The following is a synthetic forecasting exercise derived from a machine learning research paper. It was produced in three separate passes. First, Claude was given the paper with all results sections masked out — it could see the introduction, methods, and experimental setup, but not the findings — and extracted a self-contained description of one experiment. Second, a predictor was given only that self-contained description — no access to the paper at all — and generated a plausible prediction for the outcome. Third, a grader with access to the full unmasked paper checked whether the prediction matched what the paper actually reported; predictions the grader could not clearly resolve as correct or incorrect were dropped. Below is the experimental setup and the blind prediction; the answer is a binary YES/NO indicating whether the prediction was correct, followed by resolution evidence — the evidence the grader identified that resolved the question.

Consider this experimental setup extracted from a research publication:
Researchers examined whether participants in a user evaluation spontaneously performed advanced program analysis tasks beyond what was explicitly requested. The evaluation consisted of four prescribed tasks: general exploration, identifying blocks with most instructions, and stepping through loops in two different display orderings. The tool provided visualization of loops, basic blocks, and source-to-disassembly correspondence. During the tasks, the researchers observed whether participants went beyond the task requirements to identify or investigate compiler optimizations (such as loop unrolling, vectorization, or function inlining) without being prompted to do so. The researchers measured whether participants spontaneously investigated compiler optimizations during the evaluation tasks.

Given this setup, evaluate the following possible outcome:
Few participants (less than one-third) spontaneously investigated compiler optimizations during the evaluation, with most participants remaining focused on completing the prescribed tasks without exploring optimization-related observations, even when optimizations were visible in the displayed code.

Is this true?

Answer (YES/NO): NO